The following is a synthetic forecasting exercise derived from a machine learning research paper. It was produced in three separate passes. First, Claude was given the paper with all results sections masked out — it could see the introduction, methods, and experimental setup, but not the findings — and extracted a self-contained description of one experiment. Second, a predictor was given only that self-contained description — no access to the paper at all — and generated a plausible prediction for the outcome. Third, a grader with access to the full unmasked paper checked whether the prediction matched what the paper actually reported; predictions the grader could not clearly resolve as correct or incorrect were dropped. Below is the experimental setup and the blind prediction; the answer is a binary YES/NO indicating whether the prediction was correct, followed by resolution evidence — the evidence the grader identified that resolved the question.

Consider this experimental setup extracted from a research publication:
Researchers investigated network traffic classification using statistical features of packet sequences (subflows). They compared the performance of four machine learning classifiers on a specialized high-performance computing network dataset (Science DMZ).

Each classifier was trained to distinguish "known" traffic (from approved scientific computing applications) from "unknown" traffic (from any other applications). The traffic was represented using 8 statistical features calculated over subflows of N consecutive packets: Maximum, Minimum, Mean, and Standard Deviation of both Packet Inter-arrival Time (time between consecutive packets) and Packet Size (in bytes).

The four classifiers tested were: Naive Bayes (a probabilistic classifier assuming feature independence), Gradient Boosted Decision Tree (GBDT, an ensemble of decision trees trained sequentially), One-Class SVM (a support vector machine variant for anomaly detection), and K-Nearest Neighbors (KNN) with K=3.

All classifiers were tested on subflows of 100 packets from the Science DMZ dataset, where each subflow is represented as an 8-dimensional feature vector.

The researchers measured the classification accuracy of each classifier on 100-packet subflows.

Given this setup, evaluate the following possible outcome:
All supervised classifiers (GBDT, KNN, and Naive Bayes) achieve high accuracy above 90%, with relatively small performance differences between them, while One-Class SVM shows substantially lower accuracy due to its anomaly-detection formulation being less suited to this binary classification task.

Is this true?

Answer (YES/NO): YES